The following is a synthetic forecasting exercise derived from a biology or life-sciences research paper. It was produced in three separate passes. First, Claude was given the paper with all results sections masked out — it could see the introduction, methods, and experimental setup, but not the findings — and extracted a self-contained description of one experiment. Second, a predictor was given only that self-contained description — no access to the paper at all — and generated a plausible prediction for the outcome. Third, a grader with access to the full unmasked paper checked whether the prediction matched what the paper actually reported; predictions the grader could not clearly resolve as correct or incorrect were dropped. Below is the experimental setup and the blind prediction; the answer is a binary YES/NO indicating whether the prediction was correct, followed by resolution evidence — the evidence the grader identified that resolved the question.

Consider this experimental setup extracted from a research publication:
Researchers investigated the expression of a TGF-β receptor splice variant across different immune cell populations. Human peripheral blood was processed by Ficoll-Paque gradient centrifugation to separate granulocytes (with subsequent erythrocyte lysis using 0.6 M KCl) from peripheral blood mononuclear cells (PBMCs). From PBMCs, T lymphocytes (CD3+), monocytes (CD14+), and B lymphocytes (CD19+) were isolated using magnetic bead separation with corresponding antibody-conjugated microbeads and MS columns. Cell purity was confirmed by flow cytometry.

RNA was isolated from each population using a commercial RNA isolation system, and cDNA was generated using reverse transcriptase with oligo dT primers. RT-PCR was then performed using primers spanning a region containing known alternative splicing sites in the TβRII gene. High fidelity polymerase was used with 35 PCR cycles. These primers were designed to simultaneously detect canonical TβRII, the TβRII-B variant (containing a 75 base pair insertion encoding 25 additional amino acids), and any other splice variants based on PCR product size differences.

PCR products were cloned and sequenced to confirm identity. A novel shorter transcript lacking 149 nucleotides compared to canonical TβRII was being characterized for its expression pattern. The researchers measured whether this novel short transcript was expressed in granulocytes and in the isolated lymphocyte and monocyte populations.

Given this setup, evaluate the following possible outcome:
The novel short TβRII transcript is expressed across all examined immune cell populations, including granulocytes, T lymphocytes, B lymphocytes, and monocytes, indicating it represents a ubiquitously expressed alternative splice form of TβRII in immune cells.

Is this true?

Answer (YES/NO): YES